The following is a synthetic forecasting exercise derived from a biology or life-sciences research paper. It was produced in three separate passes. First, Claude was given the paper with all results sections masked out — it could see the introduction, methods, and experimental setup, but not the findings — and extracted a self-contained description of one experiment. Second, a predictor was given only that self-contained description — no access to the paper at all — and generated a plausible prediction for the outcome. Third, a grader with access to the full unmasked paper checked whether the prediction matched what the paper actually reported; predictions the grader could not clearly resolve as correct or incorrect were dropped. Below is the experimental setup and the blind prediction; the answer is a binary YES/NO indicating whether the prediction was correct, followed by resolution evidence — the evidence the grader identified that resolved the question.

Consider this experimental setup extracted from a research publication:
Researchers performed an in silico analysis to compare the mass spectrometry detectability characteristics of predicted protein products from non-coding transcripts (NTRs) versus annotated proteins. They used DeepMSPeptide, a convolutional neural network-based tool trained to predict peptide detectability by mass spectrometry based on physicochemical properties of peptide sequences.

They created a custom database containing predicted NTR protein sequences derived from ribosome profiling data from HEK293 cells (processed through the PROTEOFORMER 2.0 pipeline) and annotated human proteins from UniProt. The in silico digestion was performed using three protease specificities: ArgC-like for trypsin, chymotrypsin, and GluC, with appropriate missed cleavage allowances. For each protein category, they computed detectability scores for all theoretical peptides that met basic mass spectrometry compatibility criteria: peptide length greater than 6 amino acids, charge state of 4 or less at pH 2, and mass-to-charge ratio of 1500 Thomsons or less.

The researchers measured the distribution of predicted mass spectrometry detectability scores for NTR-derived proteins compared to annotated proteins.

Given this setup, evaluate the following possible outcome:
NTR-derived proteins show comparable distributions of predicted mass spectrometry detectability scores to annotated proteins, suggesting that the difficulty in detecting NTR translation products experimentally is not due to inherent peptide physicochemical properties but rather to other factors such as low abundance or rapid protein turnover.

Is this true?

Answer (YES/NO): YES